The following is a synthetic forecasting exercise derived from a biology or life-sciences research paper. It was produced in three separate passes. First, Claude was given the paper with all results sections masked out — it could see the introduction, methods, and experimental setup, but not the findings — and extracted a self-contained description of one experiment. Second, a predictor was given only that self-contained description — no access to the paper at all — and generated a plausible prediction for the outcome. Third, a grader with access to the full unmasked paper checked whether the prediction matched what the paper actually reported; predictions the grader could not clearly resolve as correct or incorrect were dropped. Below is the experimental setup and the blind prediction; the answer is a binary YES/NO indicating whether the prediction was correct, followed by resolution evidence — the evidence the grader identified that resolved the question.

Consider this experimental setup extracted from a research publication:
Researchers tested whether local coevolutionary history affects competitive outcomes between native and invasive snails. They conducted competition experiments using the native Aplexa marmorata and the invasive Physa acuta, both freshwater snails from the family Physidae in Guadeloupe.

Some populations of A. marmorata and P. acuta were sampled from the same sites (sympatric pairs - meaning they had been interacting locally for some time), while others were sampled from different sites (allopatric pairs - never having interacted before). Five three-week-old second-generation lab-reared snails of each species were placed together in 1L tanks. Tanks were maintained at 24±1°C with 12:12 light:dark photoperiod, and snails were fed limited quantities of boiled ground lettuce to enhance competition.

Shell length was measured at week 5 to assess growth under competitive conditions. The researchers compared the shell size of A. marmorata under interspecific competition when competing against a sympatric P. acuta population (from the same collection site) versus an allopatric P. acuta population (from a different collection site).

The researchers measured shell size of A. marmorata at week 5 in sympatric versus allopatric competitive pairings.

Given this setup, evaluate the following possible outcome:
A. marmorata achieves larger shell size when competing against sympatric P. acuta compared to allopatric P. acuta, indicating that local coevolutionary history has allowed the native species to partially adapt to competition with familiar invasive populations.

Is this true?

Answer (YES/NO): NO